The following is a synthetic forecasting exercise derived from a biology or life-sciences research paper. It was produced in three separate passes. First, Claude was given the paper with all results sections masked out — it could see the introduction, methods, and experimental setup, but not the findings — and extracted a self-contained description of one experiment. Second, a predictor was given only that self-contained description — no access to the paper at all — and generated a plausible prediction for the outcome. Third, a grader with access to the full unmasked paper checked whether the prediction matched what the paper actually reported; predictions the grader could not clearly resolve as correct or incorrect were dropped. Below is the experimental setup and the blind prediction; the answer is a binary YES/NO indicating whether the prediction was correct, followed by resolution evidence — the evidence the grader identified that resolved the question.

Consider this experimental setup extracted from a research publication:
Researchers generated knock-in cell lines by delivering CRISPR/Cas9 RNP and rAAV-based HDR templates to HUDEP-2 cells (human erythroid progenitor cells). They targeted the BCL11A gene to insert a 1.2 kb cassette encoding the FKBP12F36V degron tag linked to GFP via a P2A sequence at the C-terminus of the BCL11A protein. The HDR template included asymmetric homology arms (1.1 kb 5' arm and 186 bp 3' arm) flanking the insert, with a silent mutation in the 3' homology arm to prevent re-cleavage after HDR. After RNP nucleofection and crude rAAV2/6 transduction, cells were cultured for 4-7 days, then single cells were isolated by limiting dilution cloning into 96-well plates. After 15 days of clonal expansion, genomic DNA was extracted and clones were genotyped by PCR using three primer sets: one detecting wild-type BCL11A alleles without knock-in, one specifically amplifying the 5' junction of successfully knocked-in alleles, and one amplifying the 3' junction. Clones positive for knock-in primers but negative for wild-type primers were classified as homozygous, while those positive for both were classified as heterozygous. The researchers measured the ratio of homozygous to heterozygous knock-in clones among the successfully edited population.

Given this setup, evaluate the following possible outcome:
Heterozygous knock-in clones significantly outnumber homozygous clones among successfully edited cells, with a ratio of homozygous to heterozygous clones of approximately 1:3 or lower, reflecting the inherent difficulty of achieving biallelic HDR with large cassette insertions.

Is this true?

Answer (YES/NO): YES